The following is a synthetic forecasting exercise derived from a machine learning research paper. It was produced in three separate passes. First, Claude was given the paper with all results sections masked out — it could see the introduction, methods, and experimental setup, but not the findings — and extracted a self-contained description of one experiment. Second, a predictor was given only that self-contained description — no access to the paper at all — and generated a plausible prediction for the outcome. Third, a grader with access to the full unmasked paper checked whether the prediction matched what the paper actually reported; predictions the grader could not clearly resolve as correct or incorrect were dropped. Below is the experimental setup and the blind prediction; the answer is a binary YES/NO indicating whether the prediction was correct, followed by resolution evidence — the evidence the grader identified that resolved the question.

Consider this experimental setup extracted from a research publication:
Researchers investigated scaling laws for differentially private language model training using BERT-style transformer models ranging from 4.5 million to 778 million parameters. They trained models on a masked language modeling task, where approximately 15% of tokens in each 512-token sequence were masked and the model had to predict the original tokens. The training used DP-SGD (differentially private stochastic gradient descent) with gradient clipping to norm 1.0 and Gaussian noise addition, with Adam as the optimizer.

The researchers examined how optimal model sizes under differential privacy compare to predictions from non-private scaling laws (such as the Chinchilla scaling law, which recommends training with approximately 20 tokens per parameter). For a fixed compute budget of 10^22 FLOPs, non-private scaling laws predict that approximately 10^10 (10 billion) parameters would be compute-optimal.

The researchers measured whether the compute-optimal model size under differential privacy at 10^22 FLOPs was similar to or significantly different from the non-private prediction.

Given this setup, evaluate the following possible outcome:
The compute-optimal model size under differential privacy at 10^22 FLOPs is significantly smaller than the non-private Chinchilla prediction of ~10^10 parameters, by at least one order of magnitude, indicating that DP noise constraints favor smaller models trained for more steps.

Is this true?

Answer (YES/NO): YES